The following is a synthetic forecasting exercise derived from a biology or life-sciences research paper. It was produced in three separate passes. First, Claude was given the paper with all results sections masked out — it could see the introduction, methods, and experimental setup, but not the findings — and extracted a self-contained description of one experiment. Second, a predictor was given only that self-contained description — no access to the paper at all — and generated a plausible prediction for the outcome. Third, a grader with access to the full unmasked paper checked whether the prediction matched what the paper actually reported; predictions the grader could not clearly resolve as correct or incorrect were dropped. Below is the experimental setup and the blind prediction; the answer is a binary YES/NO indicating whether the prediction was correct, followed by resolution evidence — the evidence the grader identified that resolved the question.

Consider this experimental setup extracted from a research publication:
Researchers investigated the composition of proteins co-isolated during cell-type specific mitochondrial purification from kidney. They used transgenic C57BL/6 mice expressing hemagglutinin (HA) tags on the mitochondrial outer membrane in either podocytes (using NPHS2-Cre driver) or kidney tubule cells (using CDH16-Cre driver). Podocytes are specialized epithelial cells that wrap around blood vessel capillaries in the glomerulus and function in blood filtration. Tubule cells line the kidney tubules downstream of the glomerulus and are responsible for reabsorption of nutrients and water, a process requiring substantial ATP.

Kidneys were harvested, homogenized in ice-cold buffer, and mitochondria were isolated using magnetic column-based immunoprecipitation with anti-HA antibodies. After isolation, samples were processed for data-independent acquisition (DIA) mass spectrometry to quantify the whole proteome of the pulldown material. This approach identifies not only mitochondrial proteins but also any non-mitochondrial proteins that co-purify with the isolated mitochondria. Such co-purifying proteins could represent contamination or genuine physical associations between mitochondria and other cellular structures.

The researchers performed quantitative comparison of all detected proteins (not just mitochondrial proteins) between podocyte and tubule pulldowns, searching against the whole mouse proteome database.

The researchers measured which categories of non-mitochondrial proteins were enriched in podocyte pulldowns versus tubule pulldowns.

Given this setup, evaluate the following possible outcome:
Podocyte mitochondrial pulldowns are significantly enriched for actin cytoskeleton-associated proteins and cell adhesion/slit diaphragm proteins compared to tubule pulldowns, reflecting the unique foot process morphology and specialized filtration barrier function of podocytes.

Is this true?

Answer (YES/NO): NO